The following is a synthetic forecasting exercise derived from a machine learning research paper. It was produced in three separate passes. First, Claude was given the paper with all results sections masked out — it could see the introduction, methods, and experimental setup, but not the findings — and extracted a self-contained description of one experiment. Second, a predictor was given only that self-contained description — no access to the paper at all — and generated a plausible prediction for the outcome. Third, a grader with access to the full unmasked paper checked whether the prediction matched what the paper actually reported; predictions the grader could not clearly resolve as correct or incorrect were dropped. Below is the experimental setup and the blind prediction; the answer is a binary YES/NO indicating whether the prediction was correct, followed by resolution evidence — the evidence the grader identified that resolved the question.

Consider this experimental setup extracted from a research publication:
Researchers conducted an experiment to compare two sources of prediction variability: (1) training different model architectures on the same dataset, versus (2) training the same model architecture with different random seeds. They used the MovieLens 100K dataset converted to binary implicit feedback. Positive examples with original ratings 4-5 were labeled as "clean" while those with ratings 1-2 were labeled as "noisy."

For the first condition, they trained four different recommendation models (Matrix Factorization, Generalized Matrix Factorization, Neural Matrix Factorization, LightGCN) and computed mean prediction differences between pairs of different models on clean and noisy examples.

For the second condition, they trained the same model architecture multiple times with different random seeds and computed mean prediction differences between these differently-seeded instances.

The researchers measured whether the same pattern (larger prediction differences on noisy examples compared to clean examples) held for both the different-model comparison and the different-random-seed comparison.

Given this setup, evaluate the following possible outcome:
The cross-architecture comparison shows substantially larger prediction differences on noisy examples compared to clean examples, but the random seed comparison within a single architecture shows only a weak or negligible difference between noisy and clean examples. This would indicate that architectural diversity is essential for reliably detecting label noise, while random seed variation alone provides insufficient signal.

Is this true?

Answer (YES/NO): NO